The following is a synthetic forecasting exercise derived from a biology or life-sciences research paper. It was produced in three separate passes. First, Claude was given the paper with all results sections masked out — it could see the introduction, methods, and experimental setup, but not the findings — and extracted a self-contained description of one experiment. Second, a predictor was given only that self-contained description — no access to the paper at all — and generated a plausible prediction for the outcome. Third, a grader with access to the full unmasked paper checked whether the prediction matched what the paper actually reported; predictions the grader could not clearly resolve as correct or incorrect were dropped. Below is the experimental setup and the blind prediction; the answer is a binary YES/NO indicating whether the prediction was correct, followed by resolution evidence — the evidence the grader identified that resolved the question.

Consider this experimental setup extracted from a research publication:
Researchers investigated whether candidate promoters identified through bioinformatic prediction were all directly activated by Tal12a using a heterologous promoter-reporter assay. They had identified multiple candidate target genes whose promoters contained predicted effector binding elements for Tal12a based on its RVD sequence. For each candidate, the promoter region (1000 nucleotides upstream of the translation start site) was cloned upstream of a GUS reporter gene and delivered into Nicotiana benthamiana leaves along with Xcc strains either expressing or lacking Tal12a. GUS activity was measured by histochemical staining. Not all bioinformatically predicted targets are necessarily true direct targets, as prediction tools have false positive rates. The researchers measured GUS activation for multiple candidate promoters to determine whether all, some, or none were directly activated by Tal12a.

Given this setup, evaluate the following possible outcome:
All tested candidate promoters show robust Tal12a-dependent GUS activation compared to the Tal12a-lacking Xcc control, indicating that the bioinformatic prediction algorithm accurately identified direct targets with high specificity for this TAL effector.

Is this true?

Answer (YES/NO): NO